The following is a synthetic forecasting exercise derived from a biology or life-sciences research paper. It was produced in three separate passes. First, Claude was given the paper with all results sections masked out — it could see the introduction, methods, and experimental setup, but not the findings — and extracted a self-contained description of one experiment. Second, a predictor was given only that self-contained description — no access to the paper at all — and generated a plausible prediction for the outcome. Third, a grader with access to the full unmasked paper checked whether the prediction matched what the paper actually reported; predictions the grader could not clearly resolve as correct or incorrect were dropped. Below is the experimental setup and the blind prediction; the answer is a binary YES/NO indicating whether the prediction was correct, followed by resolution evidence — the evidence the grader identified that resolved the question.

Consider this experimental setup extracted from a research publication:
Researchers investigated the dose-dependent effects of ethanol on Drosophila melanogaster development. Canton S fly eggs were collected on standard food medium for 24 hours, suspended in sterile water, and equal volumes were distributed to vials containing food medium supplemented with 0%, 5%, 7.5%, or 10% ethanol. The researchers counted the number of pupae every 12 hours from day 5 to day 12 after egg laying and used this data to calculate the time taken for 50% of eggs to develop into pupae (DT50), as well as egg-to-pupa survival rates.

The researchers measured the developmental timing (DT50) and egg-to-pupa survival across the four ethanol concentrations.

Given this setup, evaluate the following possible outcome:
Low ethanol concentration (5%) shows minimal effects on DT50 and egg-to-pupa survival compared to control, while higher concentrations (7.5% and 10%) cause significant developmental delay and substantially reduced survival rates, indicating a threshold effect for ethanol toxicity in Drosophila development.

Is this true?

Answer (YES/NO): NO